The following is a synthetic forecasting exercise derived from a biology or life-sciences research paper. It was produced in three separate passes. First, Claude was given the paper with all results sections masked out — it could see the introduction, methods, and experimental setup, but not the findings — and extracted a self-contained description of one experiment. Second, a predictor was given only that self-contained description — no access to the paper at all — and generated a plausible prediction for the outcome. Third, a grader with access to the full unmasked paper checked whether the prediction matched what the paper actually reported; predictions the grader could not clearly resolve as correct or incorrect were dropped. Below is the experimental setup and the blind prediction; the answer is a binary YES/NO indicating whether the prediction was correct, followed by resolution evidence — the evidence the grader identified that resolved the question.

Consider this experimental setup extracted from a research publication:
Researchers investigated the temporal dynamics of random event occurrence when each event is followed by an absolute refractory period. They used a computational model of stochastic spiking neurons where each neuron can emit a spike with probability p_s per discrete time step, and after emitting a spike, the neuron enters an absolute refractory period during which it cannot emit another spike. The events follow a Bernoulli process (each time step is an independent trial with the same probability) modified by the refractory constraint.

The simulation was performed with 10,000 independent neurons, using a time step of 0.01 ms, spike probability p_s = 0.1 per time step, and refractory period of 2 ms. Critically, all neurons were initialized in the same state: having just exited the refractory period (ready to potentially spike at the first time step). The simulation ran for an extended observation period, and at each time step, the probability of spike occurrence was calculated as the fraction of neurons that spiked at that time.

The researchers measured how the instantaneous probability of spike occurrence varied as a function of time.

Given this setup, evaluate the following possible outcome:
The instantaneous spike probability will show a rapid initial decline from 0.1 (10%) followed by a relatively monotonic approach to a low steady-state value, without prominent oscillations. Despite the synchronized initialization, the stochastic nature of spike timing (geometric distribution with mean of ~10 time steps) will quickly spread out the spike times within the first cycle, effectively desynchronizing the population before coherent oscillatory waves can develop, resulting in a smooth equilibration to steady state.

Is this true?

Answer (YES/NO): NO